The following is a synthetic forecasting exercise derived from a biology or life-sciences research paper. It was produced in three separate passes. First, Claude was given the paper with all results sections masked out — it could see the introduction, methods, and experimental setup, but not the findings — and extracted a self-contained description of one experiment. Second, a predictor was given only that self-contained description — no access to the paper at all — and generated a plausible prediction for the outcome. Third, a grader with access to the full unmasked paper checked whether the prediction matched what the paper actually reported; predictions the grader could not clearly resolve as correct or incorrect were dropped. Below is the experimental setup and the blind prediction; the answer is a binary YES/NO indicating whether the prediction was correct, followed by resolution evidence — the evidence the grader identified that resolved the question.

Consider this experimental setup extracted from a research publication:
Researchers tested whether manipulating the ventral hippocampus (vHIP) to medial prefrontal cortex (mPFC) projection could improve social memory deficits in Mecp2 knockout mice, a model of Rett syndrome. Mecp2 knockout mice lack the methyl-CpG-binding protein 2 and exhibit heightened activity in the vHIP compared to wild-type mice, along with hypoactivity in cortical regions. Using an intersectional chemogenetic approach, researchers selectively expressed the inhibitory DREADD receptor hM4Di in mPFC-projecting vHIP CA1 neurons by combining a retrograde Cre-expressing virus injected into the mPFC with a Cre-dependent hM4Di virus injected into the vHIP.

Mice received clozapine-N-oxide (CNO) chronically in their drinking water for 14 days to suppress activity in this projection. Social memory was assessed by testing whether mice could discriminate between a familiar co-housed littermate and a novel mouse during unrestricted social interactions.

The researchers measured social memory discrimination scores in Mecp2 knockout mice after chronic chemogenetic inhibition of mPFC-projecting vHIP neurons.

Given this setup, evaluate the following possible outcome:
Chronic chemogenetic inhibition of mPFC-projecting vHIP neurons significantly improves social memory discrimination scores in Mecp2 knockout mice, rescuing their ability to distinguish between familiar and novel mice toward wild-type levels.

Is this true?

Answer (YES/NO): YES